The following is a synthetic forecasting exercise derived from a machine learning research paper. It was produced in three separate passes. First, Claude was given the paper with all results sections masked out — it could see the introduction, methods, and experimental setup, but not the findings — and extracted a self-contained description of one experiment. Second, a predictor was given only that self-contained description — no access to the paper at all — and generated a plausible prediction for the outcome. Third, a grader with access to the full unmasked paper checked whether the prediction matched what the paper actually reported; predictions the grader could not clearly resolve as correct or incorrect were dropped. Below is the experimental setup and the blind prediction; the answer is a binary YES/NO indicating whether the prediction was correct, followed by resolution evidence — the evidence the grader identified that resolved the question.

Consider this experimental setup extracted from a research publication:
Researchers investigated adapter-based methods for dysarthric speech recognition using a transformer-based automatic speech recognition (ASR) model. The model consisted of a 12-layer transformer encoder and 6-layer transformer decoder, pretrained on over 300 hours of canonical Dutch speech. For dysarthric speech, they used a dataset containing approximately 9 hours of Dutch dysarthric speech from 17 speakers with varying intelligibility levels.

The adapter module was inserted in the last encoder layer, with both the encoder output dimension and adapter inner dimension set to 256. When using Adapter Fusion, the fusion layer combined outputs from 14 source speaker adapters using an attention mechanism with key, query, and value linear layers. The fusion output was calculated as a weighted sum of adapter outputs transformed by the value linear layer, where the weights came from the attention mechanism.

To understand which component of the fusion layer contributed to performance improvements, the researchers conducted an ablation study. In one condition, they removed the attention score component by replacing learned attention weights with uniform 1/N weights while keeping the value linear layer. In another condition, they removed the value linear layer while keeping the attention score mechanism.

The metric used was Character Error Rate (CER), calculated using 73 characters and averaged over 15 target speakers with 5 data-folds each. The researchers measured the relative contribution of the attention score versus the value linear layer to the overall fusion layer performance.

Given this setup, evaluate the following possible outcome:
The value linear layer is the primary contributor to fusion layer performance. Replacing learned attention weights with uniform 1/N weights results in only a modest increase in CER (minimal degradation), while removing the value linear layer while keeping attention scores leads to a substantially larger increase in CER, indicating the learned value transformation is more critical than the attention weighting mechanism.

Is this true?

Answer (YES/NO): YES